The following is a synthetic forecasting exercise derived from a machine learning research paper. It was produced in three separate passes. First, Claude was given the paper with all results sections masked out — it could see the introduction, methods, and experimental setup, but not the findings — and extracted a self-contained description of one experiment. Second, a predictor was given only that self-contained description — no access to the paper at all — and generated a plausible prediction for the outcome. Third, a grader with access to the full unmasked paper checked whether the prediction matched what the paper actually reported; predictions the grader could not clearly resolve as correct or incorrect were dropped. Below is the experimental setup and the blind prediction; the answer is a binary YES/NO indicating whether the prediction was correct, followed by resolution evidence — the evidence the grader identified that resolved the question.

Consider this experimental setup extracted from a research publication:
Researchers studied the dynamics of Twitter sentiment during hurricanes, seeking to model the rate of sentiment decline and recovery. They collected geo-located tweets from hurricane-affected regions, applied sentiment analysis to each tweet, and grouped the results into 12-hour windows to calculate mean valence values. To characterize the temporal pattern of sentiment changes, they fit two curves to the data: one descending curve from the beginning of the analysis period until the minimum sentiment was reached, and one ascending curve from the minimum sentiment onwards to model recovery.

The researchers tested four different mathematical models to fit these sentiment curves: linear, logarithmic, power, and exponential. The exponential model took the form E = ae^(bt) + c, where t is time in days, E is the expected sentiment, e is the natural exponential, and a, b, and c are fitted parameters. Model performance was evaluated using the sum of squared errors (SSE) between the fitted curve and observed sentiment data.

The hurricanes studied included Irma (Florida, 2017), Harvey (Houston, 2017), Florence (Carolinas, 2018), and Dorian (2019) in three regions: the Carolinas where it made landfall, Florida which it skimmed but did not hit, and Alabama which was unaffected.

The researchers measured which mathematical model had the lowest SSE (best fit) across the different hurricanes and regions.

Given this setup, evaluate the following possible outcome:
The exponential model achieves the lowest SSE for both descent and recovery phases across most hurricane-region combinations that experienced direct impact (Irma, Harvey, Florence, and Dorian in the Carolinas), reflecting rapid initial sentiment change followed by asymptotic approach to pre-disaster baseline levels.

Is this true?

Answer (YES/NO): YES